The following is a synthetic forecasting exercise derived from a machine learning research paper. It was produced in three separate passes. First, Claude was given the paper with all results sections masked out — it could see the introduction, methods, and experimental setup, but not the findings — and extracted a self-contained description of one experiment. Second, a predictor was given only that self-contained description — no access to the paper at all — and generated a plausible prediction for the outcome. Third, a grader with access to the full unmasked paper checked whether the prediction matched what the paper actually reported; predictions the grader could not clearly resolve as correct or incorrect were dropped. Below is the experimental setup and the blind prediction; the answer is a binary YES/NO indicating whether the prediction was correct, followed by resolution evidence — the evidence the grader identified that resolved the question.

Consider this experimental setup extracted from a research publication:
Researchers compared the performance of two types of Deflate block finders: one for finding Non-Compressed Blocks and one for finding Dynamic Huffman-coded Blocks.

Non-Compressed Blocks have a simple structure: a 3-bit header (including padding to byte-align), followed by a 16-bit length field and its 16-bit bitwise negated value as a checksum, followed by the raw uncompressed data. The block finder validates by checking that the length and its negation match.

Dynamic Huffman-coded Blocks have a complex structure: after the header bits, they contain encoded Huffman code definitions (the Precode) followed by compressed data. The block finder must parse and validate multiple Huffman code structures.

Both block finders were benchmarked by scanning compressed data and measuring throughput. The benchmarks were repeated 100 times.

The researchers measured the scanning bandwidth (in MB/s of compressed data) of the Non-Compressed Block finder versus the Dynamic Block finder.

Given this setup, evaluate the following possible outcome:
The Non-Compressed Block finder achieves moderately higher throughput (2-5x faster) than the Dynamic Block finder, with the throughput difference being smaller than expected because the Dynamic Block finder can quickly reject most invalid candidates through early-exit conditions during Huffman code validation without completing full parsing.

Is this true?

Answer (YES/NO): NO